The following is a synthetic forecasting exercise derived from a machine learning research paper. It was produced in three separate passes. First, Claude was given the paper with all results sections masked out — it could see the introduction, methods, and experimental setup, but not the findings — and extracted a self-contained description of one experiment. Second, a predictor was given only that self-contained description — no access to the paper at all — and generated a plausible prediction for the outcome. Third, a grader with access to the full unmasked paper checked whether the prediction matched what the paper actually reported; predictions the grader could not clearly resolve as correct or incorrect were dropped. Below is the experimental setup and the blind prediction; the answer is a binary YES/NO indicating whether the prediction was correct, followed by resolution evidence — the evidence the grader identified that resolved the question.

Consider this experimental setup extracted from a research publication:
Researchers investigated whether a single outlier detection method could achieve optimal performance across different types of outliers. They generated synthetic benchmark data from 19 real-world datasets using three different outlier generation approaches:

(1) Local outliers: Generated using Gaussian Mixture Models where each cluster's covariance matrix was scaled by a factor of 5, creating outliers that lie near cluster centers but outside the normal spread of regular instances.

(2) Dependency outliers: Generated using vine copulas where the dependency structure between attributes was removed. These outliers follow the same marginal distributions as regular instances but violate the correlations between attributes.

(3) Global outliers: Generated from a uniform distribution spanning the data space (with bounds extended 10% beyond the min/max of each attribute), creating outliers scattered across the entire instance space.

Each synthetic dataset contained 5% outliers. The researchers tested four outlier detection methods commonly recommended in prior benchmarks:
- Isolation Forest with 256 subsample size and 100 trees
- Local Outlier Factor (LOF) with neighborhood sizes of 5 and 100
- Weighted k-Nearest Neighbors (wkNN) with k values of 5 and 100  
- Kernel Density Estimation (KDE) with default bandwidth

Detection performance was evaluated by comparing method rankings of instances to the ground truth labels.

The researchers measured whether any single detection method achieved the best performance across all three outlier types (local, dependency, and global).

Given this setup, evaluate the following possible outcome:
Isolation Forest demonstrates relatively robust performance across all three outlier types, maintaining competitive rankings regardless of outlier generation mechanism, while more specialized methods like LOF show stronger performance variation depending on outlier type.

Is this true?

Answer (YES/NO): NO